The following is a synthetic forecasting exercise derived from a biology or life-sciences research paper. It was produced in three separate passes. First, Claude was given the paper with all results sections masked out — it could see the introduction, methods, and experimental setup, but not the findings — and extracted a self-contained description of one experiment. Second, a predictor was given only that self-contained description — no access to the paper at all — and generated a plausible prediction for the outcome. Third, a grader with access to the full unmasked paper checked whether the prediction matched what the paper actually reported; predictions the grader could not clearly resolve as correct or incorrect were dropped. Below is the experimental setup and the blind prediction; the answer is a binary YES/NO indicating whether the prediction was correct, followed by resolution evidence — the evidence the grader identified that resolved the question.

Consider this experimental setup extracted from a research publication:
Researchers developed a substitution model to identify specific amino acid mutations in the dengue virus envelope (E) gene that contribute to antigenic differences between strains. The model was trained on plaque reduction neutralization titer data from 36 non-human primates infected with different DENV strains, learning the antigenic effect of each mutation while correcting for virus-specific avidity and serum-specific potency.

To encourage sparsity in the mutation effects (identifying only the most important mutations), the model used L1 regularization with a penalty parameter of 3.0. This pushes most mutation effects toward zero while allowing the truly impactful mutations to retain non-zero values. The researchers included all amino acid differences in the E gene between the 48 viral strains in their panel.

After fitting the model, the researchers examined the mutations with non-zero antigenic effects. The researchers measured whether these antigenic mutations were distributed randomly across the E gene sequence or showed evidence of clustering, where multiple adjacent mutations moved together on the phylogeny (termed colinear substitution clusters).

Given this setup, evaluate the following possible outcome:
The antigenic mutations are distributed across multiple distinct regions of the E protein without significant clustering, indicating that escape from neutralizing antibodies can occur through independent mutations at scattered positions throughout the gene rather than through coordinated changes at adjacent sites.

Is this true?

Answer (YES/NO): NO